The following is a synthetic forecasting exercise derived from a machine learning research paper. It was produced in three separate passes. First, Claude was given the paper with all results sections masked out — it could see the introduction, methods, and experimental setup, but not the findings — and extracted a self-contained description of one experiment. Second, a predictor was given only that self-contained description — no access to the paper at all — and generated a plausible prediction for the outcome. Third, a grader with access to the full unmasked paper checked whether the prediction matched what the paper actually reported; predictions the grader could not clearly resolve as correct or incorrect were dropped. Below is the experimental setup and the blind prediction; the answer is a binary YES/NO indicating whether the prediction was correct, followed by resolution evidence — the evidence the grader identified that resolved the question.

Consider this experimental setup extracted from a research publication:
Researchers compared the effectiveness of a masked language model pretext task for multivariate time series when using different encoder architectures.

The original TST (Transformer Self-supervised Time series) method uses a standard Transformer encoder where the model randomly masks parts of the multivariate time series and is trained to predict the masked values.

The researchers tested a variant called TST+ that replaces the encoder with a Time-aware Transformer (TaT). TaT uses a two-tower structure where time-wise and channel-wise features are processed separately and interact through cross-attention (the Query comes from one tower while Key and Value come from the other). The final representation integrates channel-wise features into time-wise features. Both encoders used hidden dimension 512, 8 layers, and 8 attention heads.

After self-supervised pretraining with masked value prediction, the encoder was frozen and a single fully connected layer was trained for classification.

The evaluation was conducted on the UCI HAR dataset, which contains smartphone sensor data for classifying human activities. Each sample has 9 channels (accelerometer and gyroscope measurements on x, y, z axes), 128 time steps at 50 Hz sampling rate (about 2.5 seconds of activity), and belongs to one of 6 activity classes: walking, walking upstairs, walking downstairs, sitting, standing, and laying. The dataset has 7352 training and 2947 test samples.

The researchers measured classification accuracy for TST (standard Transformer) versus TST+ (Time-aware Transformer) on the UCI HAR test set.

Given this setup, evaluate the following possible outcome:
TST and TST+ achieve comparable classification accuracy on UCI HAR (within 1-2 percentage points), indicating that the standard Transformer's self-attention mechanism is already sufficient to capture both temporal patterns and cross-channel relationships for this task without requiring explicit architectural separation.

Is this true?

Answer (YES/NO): NO